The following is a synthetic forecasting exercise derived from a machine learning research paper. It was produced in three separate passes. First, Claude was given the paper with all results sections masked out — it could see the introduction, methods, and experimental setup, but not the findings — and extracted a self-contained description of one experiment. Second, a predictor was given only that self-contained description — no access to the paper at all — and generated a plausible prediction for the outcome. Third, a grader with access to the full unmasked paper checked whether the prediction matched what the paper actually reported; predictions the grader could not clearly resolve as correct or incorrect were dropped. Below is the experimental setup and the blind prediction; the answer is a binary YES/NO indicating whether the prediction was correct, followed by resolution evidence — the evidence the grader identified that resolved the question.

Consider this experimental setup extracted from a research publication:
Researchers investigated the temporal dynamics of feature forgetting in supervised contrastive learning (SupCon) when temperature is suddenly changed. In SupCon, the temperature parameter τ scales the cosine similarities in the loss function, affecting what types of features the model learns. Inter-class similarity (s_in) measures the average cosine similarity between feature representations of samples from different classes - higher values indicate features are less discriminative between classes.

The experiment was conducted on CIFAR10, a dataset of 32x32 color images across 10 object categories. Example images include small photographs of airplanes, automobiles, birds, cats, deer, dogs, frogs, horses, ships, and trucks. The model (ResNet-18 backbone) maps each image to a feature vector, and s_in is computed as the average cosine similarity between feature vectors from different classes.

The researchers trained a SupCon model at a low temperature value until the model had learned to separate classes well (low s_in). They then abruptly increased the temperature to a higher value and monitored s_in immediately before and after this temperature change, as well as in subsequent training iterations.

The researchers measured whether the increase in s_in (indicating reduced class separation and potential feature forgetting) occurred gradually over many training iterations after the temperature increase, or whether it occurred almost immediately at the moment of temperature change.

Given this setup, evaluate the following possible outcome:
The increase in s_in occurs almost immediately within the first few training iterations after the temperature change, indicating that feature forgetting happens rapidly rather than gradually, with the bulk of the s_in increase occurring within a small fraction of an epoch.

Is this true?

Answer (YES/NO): YES